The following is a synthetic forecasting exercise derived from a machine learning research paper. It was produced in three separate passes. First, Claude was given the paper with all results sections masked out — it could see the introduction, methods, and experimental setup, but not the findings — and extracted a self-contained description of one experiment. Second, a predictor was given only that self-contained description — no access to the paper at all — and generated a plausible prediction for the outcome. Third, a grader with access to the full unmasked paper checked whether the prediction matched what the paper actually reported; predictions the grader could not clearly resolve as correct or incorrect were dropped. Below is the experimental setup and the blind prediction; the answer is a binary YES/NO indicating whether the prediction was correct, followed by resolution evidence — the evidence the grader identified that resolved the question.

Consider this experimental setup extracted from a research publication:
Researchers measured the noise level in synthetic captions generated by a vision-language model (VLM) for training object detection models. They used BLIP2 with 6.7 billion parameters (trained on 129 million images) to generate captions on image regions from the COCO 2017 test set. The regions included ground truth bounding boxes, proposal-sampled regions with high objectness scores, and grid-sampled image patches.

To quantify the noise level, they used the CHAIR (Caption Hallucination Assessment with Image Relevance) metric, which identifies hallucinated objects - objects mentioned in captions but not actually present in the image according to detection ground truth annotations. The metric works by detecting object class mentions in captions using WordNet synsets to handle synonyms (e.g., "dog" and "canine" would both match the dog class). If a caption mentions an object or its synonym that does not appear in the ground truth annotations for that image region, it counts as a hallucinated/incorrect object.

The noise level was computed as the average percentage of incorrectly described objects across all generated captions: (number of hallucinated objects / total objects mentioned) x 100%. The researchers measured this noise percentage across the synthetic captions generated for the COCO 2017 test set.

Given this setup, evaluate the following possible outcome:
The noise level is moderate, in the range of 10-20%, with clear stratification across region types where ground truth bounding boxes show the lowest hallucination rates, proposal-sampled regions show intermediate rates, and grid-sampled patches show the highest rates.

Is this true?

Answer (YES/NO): NO